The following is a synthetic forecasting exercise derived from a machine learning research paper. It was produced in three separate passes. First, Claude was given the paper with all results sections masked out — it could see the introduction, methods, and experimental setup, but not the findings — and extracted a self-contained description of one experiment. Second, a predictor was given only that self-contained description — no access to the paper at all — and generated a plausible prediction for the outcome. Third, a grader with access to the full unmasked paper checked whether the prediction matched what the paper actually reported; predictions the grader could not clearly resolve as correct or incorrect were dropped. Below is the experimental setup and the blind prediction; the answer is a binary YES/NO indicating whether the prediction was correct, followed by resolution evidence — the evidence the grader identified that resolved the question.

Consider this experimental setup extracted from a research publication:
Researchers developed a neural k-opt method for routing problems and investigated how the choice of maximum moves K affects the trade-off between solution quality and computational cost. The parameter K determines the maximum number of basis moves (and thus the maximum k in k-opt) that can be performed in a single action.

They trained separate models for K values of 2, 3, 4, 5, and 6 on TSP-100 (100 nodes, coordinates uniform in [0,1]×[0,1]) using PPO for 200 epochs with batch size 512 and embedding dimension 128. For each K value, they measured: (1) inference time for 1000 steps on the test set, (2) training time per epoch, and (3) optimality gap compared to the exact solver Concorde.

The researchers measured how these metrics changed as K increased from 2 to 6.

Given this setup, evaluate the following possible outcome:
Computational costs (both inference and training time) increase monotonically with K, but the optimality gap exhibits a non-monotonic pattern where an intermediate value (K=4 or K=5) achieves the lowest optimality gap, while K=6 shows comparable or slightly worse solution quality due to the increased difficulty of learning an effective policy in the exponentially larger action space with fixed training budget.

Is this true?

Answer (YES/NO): NO